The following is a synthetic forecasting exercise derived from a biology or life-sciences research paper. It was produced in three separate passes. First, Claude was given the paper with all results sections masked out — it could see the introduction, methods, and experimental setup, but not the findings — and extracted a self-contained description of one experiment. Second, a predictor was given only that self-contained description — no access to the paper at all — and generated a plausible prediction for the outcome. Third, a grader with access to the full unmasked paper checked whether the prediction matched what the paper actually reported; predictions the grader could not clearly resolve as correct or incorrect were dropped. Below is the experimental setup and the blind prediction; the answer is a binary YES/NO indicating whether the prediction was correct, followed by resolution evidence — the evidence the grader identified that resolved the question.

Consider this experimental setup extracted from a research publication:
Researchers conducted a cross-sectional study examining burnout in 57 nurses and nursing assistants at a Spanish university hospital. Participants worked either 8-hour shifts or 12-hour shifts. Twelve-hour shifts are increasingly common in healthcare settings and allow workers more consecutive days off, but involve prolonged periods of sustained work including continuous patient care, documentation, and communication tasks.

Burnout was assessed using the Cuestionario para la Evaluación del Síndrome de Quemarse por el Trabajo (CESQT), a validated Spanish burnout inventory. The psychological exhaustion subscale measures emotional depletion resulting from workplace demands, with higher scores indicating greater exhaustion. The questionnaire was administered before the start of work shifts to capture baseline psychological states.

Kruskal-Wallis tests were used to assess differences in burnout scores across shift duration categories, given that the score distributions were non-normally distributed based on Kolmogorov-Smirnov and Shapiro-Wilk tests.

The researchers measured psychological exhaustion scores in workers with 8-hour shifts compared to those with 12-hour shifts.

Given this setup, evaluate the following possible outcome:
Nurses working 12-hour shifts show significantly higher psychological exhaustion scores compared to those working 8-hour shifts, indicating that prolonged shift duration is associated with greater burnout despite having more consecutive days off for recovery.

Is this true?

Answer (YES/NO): NO